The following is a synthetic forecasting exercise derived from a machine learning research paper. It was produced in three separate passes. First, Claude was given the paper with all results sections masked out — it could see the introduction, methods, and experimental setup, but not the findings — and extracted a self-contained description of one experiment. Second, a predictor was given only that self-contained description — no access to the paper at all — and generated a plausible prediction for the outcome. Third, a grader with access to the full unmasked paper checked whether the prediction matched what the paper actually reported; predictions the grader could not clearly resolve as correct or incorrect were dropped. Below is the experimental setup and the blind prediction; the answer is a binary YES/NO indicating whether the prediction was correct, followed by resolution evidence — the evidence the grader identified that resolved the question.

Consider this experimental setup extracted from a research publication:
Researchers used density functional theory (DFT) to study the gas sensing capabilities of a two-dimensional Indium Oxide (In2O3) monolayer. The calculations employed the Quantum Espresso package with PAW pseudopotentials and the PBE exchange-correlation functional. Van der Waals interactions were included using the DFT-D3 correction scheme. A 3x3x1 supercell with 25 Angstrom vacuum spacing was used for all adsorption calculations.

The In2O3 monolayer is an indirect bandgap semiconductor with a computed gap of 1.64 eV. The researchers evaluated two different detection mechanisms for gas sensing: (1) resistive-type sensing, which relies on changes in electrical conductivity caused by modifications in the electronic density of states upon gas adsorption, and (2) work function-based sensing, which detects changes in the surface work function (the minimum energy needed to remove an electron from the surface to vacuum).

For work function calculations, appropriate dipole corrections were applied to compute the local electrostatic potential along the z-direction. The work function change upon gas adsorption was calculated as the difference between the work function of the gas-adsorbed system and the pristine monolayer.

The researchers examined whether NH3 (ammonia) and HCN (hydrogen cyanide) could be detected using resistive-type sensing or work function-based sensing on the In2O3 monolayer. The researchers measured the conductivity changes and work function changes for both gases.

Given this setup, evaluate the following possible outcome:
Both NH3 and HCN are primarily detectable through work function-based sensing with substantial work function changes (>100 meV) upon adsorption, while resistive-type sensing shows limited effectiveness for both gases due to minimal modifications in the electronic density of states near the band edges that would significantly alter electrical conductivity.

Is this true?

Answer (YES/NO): YES